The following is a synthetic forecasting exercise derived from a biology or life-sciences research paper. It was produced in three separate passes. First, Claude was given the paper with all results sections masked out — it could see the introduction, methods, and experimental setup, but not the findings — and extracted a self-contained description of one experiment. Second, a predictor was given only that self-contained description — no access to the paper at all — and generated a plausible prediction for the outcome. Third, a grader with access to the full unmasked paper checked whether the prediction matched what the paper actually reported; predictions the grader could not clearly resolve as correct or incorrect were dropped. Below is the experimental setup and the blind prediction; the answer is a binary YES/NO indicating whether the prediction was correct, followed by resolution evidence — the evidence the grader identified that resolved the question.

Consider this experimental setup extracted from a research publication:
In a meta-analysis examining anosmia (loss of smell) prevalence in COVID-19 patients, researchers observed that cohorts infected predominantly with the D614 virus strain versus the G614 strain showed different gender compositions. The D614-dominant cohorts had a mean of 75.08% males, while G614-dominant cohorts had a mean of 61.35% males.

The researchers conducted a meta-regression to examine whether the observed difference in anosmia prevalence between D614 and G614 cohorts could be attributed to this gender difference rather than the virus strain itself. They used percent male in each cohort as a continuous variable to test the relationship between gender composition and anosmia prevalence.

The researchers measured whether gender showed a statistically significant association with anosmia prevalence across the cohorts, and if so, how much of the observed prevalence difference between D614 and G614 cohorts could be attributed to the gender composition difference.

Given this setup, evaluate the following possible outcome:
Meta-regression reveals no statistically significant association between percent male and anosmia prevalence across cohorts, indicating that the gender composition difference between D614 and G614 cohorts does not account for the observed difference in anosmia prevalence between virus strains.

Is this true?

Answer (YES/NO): NO